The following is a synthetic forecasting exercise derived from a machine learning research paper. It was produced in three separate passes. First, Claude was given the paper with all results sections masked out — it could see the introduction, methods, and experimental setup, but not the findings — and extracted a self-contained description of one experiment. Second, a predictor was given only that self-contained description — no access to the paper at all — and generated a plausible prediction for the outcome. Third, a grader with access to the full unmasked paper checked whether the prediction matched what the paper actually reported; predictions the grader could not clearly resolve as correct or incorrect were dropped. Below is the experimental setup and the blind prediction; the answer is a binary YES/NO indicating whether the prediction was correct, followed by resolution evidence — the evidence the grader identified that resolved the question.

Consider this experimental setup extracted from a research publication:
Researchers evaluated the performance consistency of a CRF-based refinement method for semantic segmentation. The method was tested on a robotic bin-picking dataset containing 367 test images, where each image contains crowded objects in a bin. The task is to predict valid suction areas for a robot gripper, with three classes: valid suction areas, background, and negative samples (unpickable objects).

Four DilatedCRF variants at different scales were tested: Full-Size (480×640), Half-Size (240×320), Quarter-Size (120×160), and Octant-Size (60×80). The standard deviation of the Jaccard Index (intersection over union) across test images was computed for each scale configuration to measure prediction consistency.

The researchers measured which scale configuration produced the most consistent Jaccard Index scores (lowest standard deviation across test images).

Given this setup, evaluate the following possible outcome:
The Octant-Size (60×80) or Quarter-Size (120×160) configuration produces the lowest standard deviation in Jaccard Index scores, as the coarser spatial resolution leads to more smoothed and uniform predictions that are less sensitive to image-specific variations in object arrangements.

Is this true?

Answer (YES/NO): YES